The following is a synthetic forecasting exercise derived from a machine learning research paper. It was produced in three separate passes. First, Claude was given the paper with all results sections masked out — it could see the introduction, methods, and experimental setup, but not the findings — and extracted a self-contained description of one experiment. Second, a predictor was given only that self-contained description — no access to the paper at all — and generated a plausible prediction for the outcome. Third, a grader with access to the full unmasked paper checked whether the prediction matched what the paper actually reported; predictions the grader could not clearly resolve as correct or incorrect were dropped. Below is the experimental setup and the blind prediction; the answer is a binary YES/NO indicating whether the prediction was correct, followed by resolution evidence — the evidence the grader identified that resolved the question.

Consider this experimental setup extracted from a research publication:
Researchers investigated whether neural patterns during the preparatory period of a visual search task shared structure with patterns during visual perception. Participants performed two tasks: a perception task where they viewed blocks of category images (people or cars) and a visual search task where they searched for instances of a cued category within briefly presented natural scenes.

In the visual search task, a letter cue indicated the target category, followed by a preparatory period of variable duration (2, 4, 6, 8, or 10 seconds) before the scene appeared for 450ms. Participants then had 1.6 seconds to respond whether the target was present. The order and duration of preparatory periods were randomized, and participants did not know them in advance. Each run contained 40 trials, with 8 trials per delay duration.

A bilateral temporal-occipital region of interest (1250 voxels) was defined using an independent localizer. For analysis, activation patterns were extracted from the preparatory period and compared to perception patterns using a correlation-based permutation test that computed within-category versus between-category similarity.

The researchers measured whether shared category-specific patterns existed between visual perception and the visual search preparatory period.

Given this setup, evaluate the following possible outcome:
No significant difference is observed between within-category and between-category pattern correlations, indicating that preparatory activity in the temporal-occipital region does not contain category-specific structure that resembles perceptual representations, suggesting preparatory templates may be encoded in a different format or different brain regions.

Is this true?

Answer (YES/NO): YES